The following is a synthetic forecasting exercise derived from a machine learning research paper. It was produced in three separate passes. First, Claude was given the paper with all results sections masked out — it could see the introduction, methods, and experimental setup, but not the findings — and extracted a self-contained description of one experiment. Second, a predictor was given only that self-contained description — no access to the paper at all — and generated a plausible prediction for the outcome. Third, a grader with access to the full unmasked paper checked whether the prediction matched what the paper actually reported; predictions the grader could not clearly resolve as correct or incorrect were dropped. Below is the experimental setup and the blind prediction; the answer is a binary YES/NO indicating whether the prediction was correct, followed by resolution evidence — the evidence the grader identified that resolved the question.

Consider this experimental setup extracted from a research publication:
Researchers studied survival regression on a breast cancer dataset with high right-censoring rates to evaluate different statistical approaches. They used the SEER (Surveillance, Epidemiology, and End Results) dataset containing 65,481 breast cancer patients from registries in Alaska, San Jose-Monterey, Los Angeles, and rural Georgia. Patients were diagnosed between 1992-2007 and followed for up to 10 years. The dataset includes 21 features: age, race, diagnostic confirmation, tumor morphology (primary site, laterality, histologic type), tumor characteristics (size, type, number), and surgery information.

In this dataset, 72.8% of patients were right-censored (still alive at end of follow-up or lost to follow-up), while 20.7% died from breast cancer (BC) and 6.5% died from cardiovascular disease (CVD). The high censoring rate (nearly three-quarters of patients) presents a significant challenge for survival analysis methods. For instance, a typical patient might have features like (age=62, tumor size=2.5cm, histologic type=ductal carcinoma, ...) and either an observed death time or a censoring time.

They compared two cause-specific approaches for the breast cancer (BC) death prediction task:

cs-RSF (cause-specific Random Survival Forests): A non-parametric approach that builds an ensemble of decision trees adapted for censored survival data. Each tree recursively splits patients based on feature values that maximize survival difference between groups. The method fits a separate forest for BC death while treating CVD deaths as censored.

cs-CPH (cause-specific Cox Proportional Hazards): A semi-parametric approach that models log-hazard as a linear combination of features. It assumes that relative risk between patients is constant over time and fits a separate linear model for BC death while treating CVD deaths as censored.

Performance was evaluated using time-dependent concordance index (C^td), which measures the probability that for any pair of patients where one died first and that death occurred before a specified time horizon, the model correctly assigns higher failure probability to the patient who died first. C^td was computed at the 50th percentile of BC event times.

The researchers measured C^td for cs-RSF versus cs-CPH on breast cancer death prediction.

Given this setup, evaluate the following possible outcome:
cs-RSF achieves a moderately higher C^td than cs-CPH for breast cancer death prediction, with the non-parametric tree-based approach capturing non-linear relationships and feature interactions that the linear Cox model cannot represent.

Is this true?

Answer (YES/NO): NO